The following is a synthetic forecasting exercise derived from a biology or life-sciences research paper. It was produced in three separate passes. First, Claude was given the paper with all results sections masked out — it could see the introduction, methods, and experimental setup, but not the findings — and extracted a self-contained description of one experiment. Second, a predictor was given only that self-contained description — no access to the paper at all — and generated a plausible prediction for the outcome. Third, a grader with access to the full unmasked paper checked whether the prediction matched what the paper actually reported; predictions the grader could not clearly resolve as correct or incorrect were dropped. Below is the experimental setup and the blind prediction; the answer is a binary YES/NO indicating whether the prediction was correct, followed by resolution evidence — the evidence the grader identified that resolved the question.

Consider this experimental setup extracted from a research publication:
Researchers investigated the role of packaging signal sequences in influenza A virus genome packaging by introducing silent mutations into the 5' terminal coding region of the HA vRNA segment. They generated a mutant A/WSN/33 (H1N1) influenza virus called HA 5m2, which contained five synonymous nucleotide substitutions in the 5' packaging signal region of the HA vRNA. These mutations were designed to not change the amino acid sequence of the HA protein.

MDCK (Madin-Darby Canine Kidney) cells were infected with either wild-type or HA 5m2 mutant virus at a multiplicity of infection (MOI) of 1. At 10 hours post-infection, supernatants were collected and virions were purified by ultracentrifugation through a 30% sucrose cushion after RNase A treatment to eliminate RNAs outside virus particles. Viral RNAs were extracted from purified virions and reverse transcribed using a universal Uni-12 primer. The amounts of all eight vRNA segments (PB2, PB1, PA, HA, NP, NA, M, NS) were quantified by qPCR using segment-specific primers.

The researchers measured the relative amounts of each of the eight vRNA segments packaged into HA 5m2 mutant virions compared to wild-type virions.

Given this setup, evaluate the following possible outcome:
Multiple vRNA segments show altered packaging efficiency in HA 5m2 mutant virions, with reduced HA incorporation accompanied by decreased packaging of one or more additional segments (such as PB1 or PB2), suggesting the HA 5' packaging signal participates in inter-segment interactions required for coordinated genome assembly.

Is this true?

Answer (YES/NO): NO